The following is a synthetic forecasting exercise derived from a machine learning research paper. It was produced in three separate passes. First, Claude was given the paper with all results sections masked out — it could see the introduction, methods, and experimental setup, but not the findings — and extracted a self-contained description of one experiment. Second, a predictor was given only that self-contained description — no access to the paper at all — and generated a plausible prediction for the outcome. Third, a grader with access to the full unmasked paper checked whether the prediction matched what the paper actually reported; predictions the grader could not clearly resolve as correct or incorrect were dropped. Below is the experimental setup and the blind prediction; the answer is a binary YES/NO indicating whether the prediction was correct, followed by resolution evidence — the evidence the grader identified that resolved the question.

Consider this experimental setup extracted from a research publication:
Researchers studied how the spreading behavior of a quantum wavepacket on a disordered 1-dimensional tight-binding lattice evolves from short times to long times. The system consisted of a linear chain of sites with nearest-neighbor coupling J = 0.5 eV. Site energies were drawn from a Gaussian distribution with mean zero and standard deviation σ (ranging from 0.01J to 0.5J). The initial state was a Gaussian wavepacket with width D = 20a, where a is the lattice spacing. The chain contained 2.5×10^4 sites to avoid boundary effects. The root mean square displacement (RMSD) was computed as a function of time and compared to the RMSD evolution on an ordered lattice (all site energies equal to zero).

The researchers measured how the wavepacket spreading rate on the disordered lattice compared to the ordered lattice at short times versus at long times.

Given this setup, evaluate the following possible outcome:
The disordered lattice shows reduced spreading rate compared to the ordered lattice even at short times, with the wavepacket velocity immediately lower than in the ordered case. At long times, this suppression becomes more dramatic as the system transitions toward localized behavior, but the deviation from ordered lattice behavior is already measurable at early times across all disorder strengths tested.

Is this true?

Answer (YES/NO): NO